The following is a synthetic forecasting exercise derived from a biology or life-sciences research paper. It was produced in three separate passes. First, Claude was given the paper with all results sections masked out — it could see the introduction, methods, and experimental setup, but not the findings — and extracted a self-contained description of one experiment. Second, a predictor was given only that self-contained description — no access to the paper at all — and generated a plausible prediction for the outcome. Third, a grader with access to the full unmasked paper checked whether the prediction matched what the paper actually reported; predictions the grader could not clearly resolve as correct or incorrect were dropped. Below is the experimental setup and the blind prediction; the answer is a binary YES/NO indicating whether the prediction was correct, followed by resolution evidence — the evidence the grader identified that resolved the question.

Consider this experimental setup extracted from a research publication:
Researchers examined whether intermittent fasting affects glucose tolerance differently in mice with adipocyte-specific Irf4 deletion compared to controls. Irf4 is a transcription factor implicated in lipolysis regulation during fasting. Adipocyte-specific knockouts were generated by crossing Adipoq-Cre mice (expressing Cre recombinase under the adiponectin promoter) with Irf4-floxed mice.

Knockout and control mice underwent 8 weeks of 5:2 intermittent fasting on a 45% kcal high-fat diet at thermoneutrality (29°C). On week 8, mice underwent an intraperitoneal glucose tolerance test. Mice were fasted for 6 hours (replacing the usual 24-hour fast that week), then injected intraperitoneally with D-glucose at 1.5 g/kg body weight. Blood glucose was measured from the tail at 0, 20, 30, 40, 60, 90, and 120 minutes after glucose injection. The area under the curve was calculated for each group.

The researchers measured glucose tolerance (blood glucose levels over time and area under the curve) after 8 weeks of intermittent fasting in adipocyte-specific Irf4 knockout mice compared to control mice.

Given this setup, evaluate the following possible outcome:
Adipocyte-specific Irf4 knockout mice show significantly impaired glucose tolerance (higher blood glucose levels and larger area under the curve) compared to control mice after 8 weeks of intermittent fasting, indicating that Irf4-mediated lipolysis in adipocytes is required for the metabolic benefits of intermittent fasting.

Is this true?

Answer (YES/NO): NO